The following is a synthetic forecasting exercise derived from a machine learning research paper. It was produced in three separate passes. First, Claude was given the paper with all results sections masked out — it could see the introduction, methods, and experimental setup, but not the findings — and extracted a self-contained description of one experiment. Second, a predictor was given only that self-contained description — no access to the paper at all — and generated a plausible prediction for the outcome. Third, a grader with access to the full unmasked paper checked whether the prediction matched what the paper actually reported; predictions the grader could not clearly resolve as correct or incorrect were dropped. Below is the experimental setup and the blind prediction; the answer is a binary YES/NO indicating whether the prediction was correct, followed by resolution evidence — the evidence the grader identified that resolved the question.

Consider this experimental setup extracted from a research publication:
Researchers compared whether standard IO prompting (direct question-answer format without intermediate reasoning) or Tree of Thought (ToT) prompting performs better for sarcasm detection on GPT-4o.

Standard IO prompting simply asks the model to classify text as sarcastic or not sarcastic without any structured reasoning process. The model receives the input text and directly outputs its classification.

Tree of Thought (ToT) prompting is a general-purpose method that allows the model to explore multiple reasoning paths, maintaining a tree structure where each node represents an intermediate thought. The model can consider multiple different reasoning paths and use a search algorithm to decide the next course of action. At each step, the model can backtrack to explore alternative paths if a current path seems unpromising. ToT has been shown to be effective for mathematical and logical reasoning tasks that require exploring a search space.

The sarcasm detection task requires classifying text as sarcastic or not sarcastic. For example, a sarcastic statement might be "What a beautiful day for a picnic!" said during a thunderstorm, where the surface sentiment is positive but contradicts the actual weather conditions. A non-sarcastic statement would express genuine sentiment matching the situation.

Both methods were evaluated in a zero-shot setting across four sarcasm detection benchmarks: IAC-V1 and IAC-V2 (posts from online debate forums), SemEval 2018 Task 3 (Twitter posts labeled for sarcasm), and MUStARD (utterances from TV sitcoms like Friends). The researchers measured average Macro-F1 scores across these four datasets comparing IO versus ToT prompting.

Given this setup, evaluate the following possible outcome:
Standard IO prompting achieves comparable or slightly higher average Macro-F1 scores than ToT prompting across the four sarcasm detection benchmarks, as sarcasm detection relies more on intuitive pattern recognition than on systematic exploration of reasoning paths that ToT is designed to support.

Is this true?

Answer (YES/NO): YES